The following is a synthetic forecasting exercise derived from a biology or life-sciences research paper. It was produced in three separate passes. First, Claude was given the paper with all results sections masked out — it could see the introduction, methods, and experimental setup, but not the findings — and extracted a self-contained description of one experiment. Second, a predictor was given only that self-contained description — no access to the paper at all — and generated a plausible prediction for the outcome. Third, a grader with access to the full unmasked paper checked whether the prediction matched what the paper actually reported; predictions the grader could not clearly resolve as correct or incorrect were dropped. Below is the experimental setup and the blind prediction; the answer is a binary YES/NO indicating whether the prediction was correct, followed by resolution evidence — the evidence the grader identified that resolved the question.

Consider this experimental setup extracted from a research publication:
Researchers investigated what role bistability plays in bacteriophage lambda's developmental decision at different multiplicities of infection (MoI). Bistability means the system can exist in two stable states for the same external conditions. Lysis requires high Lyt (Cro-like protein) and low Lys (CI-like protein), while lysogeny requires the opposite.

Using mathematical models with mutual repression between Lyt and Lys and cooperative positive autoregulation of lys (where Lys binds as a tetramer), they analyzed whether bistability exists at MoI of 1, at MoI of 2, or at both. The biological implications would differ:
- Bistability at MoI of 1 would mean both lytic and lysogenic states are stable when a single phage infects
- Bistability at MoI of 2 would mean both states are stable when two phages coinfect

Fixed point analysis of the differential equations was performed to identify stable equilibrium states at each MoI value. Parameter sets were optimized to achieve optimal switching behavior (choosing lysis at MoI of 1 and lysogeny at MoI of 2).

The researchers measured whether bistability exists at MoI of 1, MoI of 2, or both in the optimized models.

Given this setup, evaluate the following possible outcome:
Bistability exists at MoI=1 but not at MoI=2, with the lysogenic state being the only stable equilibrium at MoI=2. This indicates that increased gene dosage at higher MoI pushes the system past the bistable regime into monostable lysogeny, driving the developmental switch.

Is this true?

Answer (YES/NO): NO